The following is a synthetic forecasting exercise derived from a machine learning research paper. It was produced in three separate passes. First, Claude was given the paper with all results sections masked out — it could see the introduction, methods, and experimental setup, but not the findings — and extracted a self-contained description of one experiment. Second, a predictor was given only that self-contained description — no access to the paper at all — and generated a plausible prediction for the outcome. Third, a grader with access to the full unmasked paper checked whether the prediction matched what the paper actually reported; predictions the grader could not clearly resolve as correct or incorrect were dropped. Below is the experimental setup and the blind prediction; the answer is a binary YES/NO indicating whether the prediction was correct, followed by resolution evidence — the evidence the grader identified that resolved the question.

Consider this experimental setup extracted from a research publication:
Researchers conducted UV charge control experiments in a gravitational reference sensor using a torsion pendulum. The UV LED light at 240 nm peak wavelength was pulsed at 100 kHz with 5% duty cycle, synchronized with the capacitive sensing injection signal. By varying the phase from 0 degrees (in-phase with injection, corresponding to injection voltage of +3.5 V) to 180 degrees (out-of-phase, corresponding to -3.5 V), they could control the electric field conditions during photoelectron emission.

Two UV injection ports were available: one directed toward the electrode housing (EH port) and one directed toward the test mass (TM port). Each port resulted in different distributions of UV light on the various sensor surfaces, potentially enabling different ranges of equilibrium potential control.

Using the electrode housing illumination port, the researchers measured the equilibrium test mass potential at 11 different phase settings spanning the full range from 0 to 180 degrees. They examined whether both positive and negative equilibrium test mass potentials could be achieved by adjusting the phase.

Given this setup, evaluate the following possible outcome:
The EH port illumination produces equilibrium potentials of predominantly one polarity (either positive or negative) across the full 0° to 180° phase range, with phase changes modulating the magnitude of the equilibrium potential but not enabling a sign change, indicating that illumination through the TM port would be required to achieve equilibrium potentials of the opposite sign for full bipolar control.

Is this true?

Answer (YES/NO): YES